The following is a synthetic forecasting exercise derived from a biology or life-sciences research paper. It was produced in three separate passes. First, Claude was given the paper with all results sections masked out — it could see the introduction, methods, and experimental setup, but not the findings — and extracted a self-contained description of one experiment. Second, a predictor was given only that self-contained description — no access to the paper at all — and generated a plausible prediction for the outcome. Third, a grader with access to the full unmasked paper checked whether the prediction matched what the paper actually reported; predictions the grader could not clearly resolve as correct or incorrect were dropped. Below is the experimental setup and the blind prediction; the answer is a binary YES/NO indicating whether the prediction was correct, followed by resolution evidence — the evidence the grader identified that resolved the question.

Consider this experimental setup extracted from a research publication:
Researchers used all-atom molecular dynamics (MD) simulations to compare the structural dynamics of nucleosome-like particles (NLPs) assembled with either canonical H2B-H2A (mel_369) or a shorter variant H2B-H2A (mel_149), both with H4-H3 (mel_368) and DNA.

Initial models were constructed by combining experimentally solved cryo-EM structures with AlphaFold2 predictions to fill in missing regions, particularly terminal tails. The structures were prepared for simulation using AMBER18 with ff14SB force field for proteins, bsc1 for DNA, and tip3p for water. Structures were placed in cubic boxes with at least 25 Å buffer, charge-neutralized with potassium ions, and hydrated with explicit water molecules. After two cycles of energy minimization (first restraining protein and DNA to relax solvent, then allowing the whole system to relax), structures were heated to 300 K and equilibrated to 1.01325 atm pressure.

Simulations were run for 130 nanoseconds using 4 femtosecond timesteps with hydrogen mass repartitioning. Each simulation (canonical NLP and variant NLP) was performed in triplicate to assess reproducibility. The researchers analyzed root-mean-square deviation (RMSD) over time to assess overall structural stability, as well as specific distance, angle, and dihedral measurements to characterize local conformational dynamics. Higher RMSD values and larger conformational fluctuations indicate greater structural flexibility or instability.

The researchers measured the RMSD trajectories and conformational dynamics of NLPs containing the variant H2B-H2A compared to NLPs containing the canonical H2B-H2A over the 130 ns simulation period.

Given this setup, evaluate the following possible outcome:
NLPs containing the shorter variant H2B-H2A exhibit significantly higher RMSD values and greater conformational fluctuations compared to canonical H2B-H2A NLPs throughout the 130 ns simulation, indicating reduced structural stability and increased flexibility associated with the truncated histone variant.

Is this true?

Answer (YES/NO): NO